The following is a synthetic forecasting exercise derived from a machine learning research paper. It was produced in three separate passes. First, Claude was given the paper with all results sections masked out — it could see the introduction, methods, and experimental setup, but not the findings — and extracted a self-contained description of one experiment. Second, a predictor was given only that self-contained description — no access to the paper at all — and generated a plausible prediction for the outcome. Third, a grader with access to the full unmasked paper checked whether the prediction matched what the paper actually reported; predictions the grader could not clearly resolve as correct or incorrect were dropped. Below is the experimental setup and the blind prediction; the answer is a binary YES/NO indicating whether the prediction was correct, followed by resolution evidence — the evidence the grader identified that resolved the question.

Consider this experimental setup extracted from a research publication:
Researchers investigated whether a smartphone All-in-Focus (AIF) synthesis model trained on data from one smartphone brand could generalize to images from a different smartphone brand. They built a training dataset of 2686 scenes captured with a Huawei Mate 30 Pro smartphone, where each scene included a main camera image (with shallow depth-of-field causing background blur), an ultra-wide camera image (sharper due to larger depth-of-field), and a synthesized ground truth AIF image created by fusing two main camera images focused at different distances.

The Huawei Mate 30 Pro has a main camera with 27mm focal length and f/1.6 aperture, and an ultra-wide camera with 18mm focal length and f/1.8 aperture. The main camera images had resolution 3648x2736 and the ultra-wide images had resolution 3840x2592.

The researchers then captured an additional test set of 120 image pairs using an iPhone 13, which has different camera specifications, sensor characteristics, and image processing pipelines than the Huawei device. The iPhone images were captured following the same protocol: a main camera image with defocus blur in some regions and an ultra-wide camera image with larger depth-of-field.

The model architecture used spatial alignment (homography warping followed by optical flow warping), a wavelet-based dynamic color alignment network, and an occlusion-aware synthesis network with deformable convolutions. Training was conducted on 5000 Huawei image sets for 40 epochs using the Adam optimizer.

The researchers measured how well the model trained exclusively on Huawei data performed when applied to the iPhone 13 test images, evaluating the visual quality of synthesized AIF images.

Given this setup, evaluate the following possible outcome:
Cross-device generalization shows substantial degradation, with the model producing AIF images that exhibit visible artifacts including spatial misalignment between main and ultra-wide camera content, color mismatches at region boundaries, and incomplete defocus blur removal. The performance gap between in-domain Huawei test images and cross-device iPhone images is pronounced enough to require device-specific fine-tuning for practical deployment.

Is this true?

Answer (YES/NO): NO